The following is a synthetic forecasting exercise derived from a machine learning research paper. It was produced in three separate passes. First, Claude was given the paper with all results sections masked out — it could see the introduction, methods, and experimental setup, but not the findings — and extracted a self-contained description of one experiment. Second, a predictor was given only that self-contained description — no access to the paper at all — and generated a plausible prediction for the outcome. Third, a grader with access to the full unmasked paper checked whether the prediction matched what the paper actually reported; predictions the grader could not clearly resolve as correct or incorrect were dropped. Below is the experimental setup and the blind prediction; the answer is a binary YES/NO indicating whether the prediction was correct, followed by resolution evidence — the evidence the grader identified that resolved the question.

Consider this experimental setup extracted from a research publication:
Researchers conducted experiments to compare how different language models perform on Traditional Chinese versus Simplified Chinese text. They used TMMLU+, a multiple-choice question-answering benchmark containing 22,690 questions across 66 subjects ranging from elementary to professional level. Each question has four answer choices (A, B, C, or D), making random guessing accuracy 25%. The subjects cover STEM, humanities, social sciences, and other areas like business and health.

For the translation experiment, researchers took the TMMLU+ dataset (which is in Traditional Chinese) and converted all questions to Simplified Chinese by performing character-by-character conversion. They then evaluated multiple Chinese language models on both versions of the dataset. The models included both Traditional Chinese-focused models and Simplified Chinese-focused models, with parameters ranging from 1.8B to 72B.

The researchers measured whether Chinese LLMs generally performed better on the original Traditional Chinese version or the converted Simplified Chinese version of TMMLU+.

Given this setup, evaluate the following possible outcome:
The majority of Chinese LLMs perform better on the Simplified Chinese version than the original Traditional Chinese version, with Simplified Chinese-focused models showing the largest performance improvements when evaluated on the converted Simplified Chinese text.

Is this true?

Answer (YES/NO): YES